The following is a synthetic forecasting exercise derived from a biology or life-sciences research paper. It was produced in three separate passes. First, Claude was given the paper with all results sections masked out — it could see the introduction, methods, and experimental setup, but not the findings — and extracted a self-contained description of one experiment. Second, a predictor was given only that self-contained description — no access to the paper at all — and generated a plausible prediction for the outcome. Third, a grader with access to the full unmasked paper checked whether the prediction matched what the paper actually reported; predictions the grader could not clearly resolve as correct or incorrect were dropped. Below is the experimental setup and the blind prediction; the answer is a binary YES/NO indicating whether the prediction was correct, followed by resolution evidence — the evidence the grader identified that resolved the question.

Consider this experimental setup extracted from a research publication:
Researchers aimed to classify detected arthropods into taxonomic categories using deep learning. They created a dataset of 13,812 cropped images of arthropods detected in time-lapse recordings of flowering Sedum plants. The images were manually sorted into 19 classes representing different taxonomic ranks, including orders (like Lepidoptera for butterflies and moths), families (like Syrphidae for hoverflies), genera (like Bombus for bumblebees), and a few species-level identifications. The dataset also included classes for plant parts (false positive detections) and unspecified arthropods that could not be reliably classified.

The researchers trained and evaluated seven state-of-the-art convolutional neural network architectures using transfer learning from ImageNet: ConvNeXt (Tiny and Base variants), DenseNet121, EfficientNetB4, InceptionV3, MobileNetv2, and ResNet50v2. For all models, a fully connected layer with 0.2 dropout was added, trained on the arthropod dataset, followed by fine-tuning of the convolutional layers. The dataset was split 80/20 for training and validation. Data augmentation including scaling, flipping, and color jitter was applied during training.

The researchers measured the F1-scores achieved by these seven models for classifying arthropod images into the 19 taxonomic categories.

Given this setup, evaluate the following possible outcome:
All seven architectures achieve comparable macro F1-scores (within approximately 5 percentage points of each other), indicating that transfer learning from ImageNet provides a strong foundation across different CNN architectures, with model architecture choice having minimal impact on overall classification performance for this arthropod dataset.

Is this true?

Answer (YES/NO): NO